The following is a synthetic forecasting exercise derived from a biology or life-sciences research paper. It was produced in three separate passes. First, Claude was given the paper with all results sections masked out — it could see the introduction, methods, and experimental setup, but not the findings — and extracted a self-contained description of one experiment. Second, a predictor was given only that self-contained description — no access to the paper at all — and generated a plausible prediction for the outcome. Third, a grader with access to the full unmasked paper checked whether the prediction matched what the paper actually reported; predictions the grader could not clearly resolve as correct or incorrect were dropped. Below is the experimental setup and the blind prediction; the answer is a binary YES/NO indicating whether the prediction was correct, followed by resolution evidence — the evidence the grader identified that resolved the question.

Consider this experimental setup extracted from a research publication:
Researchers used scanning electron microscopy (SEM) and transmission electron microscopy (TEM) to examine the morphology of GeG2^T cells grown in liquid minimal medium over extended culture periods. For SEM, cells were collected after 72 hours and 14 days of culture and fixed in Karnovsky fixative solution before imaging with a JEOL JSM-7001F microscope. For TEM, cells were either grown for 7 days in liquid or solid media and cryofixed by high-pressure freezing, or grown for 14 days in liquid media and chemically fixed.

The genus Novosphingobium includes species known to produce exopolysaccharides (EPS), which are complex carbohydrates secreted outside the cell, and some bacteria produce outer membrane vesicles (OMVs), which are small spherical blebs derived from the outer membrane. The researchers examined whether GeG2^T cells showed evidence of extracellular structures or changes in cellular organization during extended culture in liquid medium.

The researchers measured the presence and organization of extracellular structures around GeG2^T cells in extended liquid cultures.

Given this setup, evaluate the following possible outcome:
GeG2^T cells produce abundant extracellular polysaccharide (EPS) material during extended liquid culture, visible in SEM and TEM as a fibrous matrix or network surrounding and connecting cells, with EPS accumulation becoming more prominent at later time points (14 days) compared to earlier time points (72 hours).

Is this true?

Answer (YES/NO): NO